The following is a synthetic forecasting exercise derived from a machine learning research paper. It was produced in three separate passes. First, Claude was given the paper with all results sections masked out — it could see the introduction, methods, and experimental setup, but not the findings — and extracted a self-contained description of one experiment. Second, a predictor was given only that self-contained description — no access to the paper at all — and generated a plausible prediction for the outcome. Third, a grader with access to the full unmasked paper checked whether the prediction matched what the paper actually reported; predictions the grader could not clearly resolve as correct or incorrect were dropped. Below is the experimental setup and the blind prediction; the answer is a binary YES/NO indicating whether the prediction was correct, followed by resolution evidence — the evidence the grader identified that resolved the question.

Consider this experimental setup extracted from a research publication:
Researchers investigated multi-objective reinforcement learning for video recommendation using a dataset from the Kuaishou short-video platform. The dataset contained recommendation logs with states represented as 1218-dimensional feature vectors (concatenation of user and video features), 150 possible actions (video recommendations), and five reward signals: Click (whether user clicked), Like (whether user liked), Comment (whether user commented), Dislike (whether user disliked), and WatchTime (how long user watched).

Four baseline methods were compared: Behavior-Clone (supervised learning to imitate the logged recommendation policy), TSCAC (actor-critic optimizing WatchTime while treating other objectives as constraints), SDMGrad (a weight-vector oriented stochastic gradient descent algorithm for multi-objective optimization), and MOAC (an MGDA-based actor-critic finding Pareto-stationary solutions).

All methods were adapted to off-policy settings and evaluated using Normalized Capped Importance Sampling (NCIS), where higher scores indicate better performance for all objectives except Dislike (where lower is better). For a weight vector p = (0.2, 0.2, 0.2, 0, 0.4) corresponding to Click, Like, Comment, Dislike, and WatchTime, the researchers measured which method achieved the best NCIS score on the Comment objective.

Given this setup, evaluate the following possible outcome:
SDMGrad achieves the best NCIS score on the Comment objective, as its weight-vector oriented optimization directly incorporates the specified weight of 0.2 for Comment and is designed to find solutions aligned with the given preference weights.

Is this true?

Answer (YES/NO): NO